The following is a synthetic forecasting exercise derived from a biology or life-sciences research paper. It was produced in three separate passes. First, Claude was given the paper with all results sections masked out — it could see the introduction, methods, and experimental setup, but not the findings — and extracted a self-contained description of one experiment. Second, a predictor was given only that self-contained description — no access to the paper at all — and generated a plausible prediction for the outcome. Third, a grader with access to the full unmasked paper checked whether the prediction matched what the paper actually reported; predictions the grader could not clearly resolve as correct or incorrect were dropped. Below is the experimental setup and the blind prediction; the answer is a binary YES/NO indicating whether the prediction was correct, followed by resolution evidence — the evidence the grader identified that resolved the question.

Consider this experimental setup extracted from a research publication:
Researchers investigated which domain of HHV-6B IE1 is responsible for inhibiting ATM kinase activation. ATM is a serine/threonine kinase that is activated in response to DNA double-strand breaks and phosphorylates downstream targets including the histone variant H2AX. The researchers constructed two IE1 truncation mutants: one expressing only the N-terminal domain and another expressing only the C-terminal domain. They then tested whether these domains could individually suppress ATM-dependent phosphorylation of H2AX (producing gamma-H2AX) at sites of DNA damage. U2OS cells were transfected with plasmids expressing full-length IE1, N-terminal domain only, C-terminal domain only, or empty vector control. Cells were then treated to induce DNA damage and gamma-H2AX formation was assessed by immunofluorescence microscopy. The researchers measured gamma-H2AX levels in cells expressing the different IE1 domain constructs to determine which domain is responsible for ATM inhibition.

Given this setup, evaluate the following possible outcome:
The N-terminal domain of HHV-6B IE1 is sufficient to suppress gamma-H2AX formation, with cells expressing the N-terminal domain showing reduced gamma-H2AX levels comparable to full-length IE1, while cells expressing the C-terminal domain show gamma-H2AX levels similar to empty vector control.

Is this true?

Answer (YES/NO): NO